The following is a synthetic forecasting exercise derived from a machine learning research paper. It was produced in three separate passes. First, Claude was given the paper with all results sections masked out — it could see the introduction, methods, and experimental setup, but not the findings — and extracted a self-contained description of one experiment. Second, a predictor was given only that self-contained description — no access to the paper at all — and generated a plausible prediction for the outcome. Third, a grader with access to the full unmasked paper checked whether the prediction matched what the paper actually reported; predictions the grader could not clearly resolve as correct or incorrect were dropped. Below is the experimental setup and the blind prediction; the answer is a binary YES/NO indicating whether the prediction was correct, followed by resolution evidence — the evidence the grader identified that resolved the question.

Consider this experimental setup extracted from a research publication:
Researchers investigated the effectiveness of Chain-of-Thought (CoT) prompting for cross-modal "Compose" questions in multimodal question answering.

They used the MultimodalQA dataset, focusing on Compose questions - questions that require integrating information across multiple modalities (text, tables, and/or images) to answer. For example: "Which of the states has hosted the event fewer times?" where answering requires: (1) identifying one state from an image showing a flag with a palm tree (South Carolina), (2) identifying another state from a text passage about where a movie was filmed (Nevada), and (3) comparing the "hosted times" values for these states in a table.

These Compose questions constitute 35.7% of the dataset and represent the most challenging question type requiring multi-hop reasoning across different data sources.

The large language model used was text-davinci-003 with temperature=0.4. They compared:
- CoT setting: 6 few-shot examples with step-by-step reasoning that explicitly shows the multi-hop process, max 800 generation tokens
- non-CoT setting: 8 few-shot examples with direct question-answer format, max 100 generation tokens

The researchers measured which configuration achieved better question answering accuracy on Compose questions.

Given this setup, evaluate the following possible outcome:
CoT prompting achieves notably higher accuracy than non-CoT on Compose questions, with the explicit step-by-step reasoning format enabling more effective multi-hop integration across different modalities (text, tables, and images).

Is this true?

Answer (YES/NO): YES